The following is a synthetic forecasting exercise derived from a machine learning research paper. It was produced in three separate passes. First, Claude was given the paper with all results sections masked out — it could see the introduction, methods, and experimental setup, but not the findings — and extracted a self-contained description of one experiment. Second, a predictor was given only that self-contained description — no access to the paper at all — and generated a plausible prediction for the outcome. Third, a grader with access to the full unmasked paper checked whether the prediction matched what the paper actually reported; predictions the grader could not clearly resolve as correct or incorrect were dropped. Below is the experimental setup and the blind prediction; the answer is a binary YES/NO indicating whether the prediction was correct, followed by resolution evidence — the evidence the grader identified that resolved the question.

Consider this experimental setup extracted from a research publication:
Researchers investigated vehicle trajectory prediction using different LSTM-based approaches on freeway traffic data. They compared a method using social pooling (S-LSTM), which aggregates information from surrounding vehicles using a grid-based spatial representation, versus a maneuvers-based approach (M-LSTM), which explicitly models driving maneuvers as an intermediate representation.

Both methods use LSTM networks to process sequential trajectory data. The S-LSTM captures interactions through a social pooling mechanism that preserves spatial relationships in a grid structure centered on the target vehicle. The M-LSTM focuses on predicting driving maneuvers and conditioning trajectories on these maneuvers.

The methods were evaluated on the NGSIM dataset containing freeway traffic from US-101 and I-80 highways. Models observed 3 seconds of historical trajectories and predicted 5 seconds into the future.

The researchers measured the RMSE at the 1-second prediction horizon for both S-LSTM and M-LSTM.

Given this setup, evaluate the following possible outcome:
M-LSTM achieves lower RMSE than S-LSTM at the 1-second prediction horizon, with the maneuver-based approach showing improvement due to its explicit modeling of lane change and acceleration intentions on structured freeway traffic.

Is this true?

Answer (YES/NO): YES